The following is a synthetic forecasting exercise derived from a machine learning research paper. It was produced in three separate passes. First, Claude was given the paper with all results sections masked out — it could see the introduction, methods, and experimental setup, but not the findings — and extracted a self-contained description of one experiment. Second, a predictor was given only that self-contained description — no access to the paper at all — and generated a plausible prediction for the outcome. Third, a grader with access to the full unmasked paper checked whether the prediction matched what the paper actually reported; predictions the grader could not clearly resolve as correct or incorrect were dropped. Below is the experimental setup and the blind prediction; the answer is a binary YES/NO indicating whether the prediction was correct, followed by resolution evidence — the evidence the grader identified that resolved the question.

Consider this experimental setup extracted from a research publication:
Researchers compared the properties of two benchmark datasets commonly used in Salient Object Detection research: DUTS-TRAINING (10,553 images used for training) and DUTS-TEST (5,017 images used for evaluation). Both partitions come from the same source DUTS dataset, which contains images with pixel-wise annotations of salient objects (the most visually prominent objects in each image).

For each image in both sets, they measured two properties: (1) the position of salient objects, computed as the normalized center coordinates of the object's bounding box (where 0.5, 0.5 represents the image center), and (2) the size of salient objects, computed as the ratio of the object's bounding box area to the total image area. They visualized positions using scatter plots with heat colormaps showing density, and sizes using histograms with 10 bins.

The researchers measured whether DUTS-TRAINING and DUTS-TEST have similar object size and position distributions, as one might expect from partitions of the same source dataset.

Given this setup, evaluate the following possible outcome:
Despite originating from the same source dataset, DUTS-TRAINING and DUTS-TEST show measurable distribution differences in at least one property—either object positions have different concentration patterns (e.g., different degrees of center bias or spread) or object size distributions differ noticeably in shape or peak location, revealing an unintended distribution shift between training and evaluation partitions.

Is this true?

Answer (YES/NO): YES